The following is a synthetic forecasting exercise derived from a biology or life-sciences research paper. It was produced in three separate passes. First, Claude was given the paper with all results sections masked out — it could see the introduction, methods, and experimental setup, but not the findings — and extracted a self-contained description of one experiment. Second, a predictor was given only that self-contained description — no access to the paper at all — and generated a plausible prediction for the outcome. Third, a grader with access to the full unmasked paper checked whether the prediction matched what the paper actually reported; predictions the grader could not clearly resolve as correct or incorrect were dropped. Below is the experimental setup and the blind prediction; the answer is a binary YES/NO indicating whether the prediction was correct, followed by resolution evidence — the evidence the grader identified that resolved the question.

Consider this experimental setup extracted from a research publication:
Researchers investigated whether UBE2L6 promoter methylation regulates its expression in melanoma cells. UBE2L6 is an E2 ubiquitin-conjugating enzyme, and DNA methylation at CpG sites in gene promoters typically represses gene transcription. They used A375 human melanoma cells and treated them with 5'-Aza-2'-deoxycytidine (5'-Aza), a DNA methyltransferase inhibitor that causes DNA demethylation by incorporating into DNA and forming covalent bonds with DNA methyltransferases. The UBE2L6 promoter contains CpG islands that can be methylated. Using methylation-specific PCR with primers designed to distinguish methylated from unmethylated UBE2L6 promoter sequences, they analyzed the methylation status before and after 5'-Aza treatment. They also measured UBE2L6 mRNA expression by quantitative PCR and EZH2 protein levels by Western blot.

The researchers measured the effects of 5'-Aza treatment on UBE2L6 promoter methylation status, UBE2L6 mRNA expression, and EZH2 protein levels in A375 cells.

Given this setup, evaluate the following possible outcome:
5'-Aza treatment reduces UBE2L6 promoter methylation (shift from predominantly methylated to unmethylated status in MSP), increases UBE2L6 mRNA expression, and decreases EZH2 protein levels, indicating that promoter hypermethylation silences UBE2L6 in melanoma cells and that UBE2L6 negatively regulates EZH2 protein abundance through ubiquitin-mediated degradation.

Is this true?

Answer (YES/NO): YES